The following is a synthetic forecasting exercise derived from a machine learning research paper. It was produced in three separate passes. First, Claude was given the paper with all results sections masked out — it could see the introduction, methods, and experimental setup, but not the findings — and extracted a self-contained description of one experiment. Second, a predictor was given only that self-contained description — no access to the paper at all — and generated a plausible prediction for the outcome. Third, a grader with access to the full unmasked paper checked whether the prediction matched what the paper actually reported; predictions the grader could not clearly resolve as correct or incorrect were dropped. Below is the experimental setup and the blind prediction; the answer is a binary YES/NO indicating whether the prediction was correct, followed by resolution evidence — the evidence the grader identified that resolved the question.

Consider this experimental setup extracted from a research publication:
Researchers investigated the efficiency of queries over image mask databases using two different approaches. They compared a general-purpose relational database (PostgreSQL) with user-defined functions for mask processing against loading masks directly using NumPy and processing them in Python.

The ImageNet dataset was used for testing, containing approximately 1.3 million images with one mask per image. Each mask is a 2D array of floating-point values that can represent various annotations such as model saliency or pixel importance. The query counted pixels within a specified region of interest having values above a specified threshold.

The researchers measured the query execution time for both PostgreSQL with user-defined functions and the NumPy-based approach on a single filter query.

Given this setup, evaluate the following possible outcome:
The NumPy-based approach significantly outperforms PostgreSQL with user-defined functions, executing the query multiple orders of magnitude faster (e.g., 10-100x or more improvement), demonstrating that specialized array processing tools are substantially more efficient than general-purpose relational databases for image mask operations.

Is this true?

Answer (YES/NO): NO